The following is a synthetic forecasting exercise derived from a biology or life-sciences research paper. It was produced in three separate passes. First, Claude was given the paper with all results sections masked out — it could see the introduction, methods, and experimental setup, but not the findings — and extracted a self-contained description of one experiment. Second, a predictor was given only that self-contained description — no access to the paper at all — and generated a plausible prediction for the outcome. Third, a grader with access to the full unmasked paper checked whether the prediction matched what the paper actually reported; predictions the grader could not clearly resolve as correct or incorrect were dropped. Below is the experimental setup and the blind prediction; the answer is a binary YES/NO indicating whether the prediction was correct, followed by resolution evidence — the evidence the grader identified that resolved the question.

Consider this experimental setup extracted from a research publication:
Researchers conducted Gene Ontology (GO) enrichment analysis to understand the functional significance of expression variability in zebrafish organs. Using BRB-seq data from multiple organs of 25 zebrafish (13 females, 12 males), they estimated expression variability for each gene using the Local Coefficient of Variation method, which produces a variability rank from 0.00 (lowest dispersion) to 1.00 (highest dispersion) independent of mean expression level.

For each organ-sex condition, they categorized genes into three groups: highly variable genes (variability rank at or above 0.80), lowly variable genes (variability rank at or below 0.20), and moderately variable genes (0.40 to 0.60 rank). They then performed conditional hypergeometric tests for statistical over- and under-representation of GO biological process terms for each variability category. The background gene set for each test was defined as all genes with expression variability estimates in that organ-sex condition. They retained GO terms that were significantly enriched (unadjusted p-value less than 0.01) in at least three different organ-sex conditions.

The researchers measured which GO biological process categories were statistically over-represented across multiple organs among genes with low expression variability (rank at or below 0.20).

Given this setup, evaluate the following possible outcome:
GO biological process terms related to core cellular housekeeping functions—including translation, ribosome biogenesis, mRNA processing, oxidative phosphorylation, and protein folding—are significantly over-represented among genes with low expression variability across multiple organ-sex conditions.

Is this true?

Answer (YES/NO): NO